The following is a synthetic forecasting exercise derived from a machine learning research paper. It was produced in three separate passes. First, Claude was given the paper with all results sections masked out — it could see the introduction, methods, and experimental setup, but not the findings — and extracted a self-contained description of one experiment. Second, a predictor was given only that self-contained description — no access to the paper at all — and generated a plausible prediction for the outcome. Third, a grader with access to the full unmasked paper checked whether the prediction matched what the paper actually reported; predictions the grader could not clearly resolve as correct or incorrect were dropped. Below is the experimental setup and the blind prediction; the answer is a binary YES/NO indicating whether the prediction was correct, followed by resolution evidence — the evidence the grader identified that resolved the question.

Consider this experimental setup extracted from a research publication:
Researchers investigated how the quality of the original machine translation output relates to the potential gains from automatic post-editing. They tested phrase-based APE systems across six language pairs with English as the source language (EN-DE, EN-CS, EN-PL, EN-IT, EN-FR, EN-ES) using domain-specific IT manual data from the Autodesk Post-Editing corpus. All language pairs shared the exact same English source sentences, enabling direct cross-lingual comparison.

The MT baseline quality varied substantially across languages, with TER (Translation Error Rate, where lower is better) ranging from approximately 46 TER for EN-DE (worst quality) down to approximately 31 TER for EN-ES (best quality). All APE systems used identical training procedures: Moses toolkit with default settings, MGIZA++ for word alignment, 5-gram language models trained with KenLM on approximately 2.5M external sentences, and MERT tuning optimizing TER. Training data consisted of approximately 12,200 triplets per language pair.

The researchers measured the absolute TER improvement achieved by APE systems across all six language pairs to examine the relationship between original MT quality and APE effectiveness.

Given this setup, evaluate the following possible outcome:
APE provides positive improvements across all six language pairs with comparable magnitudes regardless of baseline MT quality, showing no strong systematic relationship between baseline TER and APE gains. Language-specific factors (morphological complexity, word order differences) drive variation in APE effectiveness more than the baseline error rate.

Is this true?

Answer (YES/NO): NO